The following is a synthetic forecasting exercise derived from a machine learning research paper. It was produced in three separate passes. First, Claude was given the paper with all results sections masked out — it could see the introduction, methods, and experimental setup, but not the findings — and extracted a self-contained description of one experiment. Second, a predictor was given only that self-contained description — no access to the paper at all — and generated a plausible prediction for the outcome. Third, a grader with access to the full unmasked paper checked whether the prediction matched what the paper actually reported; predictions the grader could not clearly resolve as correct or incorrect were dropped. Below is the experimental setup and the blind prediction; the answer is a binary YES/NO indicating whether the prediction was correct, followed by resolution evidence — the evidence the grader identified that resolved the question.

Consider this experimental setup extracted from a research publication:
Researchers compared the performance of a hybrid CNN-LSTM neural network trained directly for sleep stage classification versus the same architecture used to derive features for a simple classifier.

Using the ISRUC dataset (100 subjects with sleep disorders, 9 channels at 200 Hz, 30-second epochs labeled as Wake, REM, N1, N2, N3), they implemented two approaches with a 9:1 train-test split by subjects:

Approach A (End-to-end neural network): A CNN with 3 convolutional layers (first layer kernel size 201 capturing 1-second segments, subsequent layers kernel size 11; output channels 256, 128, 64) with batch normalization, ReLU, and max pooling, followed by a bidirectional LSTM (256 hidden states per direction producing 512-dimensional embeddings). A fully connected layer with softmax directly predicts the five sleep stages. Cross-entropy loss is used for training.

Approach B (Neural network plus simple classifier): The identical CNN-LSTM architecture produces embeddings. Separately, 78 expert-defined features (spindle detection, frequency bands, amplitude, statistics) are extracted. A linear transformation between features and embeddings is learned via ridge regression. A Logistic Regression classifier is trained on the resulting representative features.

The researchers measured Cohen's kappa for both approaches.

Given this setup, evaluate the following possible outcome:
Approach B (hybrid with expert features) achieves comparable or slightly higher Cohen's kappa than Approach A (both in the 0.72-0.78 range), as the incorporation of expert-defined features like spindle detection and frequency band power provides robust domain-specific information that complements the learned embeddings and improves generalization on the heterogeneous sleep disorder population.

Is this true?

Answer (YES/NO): NO